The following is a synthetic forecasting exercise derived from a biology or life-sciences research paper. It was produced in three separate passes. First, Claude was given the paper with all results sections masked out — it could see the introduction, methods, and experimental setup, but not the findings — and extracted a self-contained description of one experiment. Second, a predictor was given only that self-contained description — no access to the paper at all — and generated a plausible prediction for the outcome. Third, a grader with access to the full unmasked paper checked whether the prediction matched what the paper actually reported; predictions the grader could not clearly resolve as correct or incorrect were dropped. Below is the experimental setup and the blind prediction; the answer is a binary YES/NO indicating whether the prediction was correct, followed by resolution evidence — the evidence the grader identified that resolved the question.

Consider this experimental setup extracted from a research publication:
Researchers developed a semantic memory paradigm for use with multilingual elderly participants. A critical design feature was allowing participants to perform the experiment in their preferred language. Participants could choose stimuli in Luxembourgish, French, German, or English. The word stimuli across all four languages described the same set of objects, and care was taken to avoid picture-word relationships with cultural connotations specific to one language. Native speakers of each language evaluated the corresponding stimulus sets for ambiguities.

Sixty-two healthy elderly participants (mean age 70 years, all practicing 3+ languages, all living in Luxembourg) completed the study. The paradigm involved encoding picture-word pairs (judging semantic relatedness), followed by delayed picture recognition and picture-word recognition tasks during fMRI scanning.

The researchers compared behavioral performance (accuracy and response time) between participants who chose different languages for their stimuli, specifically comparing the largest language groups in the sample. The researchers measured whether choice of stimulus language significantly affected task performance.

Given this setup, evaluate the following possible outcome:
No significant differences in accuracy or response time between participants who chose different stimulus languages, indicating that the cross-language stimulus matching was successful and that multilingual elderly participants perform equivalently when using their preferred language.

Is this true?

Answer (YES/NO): YES